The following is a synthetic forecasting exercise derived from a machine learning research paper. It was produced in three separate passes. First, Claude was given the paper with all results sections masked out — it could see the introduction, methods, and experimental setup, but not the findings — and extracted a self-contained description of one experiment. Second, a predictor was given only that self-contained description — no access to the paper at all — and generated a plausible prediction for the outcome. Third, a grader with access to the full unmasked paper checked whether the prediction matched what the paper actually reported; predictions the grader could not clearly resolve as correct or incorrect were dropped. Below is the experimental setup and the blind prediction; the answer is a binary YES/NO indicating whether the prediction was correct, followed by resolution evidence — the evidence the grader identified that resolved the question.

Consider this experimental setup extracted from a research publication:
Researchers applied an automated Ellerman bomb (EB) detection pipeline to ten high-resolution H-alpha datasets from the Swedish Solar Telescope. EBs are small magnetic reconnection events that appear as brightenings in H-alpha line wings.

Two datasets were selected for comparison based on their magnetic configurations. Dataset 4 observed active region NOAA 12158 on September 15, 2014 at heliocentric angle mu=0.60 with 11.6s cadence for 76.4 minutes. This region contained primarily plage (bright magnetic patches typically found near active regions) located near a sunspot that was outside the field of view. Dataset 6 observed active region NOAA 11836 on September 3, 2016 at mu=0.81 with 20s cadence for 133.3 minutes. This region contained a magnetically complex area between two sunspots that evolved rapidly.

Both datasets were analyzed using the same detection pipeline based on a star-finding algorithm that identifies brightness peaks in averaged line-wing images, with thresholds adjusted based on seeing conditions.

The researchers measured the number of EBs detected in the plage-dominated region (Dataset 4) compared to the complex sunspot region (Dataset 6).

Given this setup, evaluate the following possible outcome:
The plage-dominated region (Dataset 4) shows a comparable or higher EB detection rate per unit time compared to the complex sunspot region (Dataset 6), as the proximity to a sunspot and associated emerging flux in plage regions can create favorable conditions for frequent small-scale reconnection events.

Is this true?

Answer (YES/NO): NO